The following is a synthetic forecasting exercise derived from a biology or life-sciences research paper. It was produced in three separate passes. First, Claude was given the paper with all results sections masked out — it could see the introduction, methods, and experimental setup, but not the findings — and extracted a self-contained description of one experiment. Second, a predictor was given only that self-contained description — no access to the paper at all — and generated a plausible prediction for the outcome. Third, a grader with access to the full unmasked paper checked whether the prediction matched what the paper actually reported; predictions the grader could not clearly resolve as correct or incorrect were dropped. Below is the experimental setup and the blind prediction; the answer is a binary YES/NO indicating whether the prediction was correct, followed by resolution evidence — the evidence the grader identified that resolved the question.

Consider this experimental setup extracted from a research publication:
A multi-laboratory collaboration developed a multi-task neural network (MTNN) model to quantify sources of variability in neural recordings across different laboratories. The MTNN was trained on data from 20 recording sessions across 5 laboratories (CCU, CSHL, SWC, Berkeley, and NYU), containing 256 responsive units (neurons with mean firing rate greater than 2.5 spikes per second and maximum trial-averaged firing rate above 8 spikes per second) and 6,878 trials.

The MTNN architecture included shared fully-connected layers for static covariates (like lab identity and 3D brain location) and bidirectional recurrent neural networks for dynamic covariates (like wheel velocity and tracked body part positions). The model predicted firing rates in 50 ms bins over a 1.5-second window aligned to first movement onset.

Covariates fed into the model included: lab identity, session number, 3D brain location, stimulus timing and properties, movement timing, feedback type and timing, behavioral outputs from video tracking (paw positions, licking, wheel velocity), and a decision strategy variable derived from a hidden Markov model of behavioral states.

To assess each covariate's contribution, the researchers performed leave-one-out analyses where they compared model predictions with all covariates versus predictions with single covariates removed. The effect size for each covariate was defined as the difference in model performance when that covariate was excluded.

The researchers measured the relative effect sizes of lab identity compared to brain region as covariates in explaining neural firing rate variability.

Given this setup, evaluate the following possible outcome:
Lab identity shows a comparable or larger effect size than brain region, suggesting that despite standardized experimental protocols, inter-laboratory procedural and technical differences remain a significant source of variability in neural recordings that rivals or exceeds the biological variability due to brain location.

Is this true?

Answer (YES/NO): NO